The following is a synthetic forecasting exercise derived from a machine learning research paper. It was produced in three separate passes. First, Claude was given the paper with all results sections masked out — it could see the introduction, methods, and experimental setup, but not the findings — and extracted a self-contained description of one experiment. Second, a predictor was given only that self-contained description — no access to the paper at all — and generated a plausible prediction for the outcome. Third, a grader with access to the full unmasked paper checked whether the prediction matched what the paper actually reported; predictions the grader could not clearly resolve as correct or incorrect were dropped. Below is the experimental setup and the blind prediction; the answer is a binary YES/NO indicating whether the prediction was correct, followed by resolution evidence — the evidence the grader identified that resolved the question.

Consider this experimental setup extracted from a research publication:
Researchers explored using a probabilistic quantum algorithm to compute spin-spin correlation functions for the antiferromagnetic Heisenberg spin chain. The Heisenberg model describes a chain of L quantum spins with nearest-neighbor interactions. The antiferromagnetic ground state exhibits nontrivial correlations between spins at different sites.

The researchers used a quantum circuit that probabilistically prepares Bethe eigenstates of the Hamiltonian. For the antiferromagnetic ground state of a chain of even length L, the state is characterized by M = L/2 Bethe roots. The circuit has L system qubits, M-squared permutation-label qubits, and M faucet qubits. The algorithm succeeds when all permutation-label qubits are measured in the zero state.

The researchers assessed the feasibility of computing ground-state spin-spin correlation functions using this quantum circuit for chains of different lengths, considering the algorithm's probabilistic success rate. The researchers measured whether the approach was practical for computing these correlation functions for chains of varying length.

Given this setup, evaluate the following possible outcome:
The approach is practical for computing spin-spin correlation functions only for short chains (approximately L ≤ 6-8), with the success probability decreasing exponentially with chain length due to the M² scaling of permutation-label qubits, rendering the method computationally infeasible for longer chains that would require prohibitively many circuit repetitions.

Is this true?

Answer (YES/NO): NO